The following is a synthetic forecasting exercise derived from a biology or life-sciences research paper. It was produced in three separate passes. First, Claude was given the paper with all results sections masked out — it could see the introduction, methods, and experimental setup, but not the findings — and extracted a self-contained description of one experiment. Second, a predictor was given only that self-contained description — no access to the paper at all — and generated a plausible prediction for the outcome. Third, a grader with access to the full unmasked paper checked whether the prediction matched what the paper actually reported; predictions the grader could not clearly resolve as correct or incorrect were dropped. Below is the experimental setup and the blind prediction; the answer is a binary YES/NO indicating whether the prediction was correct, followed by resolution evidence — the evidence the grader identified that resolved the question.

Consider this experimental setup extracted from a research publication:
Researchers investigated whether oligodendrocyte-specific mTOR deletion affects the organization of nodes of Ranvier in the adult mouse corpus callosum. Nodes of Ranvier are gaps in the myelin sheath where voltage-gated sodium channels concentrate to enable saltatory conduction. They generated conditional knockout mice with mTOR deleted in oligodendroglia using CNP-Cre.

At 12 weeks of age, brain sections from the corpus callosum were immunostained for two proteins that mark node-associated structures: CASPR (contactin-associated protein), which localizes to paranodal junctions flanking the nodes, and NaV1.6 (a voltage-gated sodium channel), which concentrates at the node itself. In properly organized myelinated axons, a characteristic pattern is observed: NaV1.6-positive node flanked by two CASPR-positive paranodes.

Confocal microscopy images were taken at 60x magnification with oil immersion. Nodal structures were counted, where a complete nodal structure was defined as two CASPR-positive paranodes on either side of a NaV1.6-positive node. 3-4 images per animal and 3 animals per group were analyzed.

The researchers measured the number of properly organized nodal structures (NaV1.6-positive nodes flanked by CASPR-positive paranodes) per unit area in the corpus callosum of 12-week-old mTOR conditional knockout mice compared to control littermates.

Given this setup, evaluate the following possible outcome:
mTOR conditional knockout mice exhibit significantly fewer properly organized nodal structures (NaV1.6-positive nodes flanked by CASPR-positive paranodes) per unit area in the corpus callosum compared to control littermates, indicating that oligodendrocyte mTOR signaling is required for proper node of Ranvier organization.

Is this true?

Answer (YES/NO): YES